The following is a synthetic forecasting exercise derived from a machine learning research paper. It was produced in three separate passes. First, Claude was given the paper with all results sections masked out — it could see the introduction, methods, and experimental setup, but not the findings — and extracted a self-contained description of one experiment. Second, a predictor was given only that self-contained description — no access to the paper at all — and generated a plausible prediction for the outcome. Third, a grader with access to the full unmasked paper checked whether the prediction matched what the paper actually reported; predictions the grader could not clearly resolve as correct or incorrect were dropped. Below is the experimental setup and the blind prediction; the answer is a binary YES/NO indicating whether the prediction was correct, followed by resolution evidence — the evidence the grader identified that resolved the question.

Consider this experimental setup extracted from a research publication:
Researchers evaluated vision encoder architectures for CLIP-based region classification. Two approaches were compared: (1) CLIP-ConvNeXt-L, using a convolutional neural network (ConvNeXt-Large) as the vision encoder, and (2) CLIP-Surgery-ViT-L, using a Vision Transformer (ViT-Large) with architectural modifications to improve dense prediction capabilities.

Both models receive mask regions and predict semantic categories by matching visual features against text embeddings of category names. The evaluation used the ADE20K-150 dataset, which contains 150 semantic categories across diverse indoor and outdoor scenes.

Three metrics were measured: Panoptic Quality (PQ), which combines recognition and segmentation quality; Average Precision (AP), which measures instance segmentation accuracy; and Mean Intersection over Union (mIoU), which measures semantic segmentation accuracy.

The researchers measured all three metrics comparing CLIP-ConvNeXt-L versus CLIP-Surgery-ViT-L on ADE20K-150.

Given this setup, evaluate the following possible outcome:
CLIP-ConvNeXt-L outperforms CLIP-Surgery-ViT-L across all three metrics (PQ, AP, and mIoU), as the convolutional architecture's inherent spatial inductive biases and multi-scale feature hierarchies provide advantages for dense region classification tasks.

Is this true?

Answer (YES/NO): YES